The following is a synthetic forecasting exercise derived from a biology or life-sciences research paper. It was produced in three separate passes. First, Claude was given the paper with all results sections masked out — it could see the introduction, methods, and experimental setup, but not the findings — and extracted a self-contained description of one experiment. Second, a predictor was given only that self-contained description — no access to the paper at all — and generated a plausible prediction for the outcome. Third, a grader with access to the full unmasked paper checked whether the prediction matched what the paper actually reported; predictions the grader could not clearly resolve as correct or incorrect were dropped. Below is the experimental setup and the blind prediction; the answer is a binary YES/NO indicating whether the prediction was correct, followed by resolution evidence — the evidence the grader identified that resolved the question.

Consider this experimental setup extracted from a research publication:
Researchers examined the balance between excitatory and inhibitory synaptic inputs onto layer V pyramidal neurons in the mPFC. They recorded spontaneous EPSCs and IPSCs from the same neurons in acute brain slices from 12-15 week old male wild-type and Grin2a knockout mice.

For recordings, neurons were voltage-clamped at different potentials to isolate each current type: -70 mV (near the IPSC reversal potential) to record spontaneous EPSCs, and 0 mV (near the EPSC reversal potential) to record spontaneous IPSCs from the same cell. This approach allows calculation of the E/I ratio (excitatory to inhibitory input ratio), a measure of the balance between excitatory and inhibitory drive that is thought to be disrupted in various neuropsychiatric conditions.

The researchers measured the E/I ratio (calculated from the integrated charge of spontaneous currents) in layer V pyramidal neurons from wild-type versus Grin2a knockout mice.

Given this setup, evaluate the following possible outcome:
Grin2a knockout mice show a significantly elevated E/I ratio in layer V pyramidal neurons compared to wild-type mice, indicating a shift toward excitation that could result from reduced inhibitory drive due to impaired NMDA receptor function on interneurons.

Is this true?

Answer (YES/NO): NO